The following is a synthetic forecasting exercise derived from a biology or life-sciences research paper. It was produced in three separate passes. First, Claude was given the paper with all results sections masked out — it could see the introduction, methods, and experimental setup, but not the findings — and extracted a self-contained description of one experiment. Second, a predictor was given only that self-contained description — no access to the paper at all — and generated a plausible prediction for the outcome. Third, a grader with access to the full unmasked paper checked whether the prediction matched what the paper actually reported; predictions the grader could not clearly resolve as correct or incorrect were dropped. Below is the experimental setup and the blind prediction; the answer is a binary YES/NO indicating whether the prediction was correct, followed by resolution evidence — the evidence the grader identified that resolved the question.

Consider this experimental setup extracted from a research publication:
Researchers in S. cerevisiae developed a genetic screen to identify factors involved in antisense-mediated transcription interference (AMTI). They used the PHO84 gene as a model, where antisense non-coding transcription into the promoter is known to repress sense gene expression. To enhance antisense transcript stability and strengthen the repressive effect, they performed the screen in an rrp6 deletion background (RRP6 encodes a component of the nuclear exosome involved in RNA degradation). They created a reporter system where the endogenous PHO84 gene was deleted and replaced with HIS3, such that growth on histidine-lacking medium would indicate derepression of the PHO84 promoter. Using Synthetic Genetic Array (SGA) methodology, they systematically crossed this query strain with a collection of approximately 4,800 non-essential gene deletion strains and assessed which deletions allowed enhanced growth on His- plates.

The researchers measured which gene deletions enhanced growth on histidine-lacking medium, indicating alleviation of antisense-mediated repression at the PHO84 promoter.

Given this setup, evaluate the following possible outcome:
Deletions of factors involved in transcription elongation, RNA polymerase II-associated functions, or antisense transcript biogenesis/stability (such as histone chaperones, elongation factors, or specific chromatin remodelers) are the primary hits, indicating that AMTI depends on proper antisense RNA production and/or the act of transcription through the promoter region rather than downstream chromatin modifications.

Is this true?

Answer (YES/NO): NO